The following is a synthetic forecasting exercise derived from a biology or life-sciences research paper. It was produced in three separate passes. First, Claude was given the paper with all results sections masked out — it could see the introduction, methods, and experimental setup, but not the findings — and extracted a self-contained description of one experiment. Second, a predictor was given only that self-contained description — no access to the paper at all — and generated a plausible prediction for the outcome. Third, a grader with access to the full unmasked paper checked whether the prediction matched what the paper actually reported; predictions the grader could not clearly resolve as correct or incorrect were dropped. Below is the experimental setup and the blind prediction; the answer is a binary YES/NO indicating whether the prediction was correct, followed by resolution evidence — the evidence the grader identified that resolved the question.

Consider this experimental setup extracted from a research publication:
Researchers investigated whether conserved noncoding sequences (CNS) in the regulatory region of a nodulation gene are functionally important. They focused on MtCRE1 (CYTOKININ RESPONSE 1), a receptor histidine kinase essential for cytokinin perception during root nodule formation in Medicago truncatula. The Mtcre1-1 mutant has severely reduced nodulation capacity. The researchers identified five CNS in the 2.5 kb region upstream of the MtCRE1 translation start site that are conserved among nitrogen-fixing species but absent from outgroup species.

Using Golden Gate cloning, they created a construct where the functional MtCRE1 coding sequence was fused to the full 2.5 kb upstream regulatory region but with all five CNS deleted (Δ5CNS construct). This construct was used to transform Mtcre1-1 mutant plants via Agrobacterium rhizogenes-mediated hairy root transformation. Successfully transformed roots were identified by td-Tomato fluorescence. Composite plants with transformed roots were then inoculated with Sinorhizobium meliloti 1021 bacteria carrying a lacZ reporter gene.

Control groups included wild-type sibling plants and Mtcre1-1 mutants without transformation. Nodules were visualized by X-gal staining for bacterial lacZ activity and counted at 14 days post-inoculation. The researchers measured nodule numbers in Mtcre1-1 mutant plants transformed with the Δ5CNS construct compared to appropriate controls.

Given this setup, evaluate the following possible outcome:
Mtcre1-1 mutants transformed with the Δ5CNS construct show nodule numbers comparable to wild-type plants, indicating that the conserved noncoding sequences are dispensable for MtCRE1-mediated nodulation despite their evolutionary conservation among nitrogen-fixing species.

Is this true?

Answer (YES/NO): NO